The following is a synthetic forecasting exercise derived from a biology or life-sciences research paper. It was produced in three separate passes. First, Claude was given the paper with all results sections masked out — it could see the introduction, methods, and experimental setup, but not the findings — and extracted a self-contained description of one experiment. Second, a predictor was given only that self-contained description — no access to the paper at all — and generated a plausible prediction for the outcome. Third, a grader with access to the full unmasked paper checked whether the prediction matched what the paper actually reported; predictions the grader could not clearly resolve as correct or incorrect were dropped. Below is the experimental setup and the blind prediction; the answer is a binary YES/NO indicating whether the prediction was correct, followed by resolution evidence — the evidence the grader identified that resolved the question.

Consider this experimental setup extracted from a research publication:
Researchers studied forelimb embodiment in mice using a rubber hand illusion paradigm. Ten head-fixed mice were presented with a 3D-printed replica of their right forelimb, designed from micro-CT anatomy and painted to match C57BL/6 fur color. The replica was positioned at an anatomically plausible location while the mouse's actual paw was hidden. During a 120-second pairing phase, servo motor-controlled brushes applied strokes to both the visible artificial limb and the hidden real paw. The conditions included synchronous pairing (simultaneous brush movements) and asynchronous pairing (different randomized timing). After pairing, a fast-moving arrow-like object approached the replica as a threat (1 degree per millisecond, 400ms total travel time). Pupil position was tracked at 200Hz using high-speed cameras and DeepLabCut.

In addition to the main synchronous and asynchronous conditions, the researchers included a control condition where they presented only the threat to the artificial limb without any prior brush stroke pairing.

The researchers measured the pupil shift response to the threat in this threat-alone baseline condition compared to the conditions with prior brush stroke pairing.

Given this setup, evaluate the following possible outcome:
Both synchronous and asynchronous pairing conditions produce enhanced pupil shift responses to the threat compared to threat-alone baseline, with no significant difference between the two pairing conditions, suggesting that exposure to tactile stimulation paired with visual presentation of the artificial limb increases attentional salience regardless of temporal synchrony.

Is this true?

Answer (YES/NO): NO